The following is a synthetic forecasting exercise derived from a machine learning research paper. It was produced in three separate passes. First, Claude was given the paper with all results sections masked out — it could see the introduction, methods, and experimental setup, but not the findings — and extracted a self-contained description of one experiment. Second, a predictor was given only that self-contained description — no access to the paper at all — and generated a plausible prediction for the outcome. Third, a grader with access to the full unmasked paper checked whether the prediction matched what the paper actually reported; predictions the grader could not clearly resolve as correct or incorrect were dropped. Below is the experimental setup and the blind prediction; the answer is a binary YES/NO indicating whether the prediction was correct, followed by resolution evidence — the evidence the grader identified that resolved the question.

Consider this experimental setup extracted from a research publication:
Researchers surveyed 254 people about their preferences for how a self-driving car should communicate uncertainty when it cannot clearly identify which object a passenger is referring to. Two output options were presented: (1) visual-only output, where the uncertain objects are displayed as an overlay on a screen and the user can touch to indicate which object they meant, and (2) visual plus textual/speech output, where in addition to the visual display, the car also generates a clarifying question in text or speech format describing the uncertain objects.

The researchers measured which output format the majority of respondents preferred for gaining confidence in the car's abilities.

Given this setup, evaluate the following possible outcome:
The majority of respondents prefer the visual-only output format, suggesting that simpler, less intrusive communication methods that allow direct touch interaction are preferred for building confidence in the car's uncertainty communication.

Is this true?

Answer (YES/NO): NO